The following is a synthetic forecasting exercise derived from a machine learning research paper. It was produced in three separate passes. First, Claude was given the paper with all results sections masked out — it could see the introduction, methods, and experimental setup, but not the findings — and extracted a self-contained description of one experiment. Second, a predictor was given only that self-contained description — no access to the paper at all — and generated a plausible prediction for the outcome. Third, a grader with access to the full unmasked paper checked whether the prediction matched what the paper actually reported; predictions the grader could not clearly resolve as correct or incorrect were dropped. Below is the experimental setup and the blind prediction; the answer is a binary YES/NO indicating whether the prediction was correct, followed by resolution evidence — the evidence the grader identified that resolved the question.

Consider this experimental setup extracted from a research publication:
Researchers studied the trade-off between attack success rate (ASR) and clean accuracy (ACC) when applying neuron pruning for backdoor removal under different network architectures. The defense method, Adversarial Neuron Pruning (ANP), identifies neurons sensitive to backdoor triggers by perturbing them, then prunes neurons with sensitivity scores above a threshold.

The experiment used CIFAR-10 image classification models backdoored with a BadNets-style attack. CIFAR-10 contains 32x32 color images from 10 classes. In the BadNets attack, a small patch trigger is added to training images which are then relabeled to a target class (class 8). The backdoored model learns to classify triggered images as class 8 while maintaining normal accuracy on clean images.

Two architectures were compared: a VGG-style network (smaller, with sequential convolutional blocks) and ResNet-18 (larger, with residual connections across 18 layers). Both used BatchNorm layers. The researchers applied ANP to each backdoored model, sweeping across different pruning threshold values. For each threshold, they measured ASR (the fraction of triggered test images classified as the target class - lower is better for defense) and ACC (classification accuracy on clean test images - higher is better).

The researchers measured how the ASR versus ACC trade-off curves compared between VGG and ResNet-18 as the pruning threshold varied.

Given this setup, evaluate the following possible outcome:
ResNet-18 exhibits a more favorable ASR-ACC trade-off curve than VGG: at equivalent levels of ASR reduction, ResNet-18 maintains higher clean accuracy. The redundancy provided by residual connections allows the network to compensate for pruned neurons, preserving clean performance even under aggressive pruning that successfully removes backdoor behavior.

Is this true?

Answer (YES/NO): YES